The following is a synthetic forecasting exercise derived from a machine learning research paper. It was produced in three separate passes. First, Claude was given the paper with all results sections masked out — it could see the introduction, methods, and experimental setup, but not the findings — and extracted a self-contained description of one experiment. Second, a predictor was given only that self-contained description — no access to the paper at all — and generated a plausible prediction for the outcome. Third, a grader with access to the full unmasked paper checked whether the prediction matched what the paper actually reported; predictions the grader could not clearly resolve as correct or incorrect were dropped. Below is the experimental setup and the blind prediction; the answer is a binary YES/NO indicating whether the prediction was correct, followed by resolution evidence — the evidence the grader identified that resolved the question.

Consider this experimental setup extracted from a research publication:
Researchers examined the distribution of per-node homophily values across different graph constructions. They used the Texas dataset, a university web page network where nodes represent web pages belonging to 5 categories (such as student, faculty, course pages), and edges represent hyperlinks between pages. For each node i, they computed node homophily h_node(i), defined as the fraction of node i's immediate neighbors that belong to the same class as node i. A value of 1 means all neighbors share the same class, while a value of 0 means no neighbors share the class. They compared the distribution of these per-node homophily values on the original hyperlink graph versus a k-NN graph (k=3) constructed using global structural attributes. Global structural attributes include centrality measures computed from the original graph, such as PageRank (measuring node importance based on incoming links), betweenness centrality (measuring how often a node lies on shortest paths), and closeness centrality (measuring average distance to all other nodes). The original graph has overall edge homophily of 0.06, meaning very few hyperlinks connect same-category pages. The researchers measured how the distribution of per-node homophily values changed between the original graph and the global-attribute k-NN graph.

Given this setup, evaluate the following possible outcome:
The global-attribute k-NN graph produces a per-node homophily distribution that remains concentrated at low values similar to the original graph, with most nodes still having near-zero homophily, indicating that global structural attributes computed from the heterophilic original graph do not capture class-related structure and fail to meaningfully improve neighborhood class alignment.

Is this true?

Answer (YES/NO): NO